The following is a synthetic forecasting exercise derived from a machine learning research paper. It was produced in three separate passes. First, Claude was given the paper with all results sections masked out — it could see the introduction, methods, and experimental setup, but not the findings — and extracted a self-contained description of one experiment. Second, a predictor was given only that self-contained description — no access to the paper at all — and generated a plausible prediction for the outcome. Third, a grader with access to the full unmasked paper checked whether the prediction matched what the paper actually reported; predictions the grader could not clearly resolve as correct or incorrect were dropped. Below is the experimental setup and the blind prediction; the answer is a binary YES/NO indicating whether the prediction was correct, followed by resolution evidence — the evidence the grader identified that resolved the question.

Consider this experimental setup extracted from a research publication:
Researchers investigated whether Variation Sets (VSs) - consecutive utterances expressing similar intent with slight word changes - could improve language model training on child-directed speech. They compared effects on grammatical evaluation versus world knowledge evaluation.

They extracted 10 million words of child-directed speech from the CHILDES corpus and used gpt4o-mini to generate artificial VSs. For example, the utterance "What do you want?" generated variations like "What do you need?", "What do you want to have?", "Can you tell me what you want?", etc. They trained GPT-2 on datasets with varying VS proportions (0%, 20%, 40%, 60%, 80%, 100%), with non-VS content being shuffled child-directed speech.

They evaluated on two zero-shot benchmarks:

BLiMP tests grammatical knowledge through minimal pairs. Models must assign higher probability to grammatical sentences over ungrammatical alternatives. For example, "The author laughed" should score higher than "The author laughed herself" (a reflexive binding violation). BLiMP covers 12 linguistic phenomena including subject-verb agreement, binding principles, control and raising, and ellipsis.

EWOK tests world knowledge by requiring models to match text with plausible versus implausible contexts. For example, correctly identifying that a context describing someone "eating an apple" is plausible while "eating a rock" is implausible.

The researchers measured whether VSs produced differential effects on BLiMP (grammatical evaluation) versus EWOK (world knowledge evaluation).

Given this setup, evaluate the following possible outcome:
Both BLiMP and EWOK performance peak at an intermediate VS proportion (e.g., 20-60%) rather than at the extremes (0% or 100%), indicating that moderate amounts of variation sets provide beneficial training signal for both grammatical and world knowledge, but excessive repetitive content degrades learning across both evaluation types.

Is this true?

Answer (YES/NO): NO